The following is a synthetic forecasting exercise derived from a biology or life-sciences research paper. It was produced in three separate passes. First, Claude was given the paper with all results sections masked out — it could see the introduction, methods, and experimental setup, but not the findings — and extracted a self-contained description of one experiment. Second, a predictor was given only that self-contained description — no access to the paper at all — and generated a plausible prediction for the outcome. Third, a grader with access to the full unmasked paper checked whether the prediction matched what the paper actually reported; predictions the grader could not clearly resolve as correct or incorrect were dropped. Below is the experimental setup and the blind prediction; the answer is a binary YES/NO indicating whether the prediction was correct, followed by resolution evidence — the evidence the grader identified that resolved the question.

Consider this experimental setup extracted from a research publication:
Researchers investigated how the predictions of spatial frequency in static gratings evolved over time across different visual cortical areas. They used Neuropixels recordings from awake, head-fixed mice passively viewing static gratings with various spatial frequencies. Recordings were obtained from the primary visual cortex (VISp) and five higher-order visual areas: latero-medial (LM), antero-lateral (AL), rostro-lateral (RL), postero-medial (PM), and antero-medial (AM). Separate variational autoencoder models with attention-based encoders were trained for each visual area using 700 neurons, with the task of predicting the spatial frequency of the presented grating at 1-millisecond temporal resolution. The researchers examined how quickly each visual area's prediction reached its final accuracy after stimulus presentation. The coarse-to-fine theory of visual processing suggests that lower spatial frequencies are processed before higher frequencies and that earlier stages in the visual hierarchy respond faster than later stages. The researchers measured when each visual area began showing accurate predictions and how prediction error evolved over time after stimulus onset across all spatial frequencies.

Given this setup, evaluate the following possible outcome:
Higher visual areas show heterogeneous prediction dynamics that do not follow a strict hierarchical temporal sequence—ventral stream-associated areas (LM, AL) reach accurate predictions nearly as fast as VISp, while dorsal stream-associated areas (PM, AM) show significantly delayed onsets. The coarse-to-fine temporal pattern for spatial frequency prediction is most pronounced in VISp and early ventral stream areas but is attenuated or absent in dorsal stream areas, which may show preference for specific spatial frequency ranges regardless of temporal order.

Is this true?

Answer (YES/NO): NO